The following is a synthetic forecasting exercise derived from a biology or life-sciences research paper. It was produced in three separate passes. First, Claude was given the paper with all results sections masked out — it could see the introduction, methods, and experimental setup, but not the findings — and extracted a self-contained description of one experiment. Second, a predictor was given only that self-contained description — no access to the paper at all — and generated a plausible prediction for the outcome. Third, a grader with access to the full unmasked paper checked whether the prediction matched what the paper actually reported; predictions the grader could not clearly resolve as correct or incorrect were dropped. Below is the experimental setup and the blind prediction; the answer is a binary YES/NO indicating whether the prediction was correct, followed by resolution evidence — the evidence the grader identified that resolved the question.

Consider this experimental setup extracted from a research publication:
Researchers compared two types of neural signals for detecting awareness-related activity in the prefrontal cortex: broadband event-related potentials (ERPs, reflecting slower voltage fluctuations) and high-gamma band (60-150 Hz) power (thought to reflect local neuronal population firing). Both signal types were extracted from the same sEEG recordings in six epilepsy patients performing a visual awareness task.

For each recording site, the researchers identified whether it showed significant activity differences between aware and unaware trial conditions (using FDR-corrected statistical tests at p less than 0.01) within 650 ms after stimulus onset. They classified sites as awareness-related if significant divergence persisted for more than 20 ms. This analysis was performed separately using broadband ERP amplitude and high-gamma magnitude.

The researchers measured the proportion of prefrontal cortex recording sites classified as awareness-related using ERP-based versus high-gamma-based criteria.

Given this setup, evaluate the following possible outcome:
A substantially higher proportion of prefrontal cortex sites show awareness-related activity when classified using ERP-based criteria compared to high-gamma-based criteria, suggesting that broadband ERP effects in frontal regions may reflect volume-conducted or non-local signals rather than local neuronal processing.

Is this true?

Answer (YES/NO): YES